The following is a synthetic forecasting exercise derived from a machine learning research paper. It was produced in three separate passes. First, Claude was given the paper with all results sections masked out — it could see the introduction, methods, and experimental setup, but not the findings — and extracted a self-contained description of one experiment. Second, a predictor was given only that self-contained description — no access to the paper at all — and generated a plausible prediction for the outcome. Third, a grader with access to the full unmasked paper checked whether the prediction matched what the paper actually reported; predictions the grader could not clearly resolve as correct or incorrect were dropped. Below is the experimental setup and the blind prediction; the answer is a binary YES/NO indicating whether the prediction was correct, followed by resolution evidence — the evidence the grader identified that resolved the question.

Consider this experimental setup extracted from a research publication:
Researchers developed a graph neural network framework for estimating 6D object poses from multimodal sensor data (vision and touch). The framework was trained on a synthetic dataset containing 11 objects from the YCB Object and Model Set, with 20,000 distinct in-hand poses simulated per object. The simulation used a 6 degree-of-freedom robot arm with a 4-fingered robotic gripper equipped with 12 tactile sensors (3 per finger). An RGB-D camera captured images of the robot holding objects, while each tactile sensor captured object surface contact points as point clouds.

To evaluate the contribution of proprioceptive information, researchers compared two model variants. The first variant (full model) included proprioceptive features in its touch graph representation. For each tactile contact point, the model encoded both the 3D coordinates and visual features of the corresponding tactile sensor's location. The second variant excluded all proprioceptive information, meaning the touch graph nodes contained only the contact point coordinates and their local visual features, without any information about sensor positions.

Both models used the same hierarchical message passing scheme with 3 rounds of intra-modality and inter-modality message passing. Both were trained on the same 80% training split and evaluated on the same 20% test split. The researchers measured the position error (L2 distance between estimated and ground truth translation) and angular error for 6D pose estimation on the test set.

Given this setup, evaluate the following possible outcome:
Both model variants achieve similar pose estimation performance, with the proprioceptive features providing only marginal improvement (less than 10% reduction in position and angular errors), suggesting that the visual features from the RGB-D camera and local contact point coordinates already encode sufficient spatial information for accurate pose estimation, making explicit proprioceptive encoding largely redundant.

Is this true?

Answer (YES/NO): NO